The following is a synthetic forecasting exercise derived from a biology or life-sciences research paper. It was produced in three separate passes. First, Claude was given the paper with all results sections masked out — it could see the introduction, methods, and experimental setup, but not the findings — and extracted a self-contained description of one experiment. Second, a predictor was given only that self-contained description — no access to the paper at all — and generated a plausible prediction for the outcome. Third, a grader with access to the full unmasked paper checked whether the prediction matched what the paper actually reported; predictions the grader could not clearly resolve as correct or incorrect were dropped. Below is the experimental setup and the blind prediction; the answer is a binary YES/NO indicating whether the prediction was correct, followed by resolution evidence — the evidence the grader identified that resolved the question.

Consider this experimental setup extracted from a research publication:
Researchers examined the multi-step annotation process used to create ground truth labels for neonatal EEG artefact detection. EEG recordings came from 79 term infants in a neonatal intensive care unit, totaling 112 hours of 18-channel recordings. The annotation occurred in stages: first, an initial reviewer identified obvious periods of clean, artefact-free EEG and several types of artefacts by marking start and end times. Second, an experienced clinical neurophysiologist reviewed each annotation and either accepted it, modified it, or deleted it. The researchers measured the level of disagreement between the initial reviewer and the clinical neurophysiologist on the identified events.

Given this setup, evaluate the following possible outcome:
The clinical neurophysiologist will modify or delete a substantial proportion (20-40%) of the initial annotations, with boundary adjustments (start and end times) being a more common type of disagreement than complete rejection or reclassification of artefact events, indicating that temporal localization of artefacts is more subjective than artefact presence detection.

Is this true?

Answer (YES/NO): NO